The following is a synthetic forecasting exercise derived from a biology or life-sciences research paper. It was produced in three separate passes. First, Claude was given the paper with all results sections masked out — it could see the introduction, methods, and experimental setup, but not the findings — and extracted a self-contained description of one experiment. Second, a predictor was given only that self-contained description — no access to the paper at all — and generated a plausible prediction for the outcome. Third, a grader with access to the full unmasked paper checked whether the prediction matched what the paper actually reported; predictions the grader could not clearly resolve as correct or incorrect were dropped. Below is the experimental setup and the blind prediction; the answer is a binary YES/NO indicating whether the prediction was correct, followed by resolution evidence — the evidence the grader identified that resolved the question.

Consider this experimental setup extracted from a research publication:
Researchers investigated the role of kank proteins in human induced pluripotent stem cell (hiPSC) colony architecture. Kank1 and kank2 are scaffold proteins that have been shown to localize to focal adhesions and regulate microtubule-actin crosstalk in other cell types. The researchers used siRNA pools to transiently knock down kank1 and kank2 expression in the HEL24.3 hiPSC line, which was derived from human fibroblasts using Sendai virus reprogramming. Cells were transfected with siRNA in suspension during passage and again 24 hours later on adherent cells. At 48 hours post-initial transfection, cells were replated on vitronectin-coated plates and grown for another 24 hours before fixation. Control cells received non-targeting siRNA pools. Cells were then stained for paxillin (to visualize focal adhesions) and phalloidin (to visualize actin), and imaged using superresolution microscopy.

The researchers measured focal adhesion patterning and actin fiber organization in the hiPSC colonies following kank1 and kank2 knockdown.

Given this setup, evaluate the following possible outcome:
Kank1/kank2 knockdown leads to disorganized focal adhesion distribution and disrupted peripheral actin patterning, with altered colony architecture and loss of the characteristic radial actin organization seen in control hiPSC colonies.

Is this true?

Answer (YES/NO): NO